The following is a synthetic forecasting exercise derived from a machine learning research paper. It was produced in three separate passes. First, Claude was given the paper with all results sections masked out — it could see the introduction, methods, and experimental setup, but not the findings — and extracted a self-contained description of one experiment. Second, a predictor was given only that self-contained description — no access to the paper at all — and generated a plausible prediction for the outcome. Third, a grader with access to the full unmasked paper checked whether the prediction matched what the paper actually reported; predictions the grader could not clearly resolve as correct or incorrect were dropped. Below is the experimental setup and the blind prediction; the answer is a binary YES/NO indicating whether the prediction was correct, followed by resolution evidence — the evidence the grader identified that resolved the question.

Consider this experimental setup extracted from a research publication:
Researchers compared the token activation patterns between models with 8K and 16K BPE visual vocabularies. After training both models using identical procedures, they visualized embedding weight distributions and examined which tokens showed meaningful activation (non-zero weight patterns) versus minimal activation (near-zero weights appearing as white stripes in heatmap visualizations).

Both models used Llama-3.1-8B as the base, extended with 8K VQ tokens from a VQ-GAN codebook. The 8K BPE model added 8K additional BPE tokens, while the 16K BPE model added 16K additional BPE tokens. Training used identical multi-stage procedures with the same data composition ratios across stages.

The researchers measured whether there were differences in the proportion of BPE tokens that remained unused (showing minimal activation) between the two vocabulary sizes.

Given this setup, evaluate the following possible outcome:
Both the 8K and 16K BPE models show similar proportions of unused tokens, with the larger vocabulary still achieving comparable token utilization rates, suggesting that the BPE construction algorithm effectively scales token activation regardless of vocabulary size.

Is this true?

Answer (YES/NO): NO